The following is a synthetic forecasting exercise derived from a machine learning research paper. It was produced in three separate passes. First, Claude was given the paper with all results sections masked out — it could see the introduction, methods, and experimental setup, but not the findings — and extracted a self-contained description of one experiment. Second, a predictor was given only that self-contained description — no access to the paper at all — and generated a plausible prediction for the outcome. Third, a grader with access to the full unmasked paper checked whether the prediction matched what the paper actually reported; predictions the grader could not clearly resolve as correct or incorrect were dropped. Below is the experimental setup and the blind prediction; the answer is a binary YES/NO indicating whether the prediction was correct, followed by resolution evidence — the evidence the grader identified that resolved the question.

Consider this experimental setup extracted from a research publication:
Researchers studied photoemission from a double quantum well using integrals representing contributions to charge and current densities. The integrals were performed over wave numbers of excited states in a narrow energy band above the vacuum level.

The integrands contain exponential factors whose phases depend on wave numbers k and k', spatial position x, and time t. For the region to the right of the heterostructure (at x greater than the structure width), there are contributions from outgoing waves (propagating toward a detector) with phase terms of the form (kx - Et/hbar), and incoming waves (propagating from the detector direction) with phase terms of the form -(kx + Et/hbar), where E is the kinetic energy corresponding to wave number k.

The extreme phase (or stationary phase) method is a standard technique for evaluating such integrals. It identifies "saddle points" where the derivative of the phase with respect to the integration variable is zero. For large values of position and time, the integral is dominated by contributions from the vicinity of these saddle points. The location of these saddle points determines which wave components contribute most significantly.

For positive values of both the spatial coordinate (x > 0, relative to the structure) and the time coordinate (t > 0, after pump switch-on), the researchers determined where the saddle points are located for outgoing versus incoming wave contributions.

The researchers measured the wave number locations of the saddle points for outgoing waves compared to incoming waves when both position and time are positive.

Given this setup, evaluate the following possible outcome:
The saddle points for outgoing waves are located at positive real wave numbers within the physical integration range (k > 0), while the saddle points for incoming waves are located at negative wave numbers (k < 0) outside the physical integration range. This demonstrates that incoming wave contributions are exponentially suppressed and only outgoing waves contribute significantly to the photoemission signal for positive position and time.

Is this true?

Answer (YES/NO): YES